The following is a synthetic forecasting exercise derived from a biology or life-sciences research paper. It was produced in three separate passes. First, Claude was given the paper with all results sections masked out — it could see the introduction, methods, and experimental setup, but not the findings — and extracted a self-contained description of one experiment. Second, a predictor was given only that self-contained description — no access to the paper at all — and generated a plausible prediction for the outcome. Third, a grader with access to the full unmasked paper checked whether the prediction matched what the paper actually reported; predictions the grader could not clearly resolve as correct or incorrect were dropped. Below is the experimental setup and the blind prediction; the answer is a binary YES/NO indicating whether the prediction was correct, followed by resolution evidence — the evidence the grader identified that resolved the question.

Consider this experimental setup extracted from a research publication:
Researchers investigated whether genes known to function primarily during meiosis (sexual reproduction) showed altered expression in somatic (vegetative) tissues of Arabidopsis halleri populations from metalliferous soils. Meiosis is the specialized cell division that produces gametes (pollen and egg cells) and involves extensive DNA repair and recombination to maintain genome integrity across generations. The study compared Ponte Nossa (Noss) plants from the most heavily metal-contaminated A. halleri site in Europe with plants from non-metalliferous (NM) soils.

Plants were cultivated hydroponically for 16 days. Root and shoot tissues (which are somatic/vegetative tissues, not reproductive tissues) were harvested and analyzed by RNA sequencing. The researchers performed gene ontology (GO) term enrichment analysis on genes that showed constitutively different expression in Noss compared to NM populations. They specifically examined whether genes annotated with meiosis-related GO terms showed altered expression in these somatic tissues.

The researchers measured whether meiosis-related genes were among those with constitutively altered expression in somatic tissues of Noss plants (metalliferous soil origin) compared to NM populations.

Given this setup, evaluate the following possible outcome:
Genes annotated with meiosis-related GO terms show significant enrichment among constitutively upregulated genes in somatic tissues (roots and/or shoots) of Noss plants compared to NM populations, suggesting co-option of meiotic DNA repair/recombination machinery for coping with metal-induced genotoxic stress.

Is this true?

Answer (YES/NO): YES